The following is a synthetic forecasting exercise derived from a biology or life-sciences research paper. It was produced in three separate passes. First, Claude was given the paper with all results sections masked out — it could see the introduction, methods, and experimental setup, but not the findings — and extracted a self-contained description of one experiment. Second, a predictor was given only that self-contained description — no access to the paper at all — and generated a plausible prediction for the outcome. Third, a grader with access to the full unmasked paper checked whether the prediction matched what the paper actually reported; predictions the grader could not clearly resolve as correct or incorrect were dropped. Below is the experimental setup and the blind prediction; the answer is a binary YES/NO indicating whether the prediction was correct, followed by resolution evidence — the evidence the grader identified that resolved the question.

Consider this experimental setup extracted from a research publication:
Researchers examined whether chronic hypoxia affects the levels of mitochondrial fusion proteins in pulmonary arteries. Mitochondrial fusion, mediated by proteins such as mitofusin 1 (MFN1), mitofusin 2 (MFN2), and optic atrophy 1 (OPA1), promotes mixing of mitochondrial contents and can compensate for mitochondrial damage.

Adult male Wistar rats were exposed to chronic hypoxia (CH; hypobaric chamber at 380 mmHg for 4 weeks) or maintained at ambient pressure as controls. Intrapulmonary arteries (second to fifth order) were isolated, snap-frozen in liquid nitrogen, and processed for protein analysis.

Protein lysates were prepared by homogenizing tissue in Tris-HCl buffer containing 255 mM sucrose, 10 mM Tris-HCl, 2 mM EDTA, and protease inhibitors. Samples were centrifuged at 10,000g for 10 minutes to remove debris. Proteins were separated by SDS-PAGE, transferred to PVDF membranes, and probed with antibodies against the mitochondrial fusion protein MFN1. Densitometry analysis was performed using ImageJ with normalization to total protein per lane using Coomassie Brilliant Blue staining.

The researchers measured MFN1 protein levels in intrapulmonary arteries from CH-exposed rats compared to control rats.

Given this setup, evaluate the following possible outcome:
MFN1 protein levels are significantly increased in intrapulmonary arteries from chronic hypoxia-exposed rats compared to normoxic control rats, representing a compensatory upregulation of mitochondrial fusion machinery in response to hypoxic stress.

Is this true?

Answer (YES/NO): YES